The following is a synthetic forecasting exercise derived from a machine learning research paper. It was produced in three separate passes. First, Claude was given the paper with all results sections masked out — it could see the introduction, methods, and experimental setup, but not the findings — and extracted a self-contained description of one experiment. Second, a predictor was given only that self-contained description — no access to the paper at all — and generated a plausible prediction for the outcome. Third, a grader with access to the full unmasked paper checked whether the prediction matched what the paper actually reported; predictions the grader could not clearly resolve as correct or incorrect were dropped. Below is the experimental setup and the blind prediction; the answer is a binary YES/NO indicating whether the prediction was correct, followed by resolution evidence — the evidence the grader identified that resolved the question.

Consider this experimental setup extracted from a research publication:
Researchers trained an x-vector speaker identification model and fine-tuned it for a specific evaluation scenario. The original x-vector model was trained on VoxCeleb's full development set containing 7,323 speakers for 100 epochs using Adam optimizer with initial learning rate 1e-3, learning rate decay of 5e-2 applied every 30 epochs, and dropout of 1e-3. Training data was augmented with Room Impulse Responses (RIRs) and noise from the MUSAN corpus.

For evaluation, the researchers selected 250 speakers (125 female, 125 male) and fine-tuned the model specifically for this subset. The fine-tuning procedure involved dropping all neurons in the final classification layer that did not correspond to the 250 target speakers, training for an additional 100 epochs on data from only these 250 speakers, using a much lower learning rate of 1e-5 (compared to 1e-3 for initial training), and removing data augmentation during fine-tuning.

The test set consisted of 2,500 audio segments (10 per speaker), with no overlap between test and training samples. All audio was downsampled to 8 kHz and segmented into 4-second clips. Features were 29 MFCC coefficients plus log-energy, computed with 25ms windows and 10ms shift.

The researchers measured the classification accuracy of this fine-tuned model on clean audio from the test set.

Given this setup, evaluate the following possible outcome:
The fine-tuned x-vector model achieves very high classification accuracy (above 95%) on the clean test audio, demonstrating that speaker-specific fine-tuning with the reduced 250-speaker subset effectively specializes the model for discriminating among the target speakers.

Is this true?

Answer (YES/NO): YES